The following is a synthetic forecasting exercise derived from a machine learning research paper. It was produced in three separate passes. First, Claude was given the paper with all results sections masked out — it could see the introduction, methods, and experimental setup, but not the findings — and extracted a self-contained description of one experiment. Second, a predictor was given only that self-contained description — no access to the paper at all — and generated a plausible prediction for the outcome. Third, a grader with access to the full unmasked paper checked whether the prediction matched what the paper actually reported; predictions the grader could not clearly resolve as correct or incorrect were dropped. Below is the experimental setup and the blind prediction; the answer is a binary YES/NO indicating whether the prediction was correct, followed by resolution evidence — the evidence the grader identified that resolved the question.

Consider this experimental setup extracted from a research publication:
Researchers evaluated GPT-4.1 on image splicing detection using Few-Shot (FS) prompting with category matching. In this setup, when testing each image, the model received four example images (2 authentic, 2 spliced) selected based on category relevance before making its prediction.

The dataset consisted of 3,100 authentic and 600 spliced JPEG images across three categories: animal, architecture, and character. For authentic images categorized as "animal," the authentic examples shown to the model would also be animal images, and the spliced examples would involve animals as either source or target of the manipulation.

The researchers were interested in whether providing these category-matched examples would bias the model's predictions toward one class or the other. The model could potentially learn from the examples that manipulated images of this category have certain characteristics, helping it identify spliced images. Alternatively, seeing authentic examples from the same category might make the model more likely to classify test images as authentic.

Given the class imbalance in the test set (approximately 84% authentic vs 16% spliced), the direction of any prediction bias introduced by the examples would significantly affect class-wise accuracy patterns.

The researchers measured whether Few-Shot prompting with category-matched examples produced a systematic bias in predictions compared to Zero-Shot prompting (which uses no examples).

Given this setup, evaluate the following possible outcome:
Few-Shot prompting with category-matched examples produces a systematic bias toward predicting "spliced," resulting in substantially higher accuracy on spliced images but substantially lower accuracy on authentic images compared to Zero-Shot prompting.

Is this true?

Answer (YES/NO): NO